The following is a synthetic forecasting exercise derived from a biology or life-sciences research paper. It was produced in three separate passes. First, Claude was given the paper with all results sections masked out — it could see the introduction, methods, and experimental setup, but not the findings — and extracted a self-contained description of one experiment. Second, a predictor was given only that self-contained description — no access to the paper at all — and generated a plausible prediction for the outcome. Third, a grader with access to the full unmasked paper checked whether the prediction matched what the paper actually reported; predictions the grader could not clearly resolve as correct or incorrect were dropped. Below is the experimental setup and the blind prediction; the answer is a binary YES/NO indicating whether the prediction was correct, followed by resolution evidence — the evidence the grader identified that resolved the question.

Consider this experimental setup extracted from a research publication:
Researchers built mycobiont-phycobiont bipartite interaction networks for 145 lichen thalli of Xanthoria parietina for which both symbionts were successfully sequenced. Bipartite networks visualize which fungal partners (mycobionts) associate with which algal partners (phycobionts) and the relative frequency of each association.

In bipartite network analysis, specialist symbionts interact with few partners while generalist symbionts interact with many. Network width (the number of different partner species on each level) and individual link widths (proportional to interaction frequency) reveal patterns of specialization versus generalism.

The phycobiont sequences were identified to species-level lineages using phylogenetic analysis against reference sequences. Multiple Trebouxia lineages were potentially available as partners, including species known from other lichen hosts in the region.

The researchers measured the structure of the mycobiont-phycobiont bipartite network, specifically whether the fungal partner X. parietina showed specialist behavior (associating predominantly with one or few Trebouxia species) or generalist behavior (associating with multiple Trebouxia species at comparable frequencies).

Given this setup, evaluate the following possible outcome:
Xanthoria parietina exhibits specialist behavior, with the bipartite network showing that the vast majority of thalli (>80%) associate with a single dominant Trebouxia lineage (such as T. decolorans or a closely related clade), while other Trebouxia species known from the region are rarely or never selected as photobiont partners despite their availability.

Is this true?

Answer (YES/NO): NO